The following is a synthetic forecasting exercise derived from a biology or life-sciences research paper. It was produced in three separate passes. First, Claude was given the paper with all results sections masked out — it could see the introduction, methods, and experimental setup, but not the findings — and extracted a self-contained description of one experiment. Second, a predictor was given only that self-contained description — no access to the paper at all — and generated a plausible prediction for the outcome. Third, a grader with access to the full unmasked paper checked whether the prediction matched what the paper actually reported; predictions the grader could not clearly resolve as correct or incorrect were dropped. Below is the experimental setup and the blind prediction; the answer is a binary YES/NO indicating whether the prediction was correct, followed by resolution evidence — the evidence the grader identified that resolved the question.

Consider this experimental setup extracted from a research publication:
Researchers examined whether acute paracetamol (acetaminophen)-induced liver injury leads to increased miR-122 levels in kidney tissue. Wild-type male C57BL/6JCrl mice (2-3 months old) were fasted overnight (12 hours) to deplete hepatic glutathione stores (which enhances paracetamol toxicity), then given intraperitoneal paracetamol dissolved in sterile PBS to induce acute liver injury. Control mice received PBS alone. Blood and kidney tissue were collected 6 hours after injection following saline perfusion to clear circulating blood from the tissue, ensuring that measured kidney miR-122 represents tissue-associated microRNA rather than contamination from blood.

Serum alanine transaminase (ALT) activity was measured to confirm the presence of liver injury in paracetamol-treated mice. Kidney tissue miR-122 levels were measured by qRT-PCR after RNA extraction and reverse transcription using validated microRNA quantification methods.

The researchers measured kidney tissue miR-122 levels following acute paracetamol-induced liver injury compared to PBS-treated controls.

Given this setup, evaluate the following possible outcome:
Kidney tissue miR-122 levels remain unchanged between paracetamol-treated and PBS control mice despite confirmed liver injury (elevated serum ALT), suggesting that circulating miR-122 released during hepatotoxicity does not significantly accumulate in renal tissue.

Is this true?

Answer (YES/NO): NO